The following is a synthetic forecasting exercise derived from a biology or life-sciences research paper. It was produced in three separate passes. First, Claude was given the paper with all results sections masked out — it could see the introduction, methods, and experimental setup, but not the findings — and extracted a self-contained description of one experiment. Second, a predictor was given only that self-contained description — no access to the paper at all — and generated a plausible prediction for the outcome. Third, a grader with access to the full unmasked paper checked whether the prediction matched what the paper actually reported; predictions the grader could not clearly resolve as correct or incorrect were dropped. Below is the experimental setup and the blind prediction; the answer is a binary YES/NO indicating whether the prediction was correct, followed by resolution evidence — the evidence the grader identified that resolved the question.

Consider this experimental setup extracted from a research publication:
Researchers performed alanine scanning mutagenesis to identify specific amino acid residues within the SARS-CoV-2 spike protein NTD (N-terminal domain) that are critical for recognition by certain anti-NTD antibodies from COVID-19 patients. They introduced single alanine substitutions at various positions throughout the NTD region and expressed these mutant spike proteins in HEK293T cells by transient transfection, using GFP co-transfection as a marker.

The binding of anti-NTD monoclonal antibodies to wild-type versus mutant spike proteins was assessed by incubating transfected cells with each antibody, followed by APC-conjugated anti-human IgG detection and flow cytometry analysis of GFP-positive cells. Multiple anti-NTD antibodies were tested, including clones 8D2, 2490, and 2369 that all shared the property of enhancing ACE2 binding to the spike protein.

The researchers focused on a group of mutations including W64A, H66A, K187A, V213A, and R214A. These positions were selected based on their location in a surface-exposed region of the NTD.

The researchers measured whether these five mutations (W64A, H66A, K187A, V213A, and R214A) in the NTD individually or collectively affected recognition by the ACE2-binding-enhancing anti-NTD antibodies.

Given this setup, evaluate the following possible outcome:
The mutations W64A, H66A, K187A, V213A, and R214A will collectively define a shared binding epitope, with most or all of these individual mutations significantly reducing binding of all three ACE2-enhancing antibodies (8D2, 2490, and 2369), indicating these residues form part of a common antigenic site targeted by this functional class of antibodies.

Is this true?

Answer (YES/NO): YES